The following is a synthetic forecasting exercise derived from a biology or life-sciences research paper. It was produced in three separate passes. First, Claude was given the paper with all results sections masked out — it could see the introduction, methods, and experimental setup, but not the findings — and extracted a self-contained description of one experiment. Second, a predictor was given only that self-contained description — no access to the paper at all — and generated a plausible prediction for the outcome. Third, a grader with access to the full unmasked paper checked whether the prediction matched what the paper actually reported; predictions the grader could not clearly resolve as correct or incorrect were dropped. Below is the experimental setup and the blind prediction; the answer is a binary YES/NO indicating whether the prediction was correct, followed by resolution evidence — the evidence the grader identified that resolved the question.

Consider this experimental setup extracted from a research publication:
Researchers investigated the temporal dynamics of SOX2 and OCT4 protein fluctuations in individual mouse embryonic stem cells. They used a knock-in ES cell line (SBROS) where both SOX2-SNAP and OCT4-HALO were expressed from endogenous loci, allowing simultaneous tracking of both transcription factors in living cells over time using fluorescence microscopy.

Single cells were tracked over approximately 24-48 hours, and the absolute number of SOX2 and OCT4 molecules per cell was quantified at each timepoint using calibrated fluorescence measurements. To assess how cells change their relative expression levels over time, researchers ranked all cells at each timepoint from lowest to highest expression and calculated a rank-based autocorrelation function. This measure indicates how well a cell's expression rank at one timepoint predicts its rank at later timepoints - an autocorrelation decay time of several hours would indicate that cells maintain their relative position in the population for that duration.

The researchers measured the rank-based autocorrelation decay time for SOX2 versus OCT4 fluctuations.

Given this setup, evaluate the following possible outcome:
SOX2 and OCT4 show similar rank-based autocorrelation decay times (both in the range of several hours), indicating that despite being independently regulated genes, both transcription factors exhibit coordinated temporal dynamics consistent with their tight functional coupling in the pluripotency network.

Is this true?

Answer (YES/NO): YES